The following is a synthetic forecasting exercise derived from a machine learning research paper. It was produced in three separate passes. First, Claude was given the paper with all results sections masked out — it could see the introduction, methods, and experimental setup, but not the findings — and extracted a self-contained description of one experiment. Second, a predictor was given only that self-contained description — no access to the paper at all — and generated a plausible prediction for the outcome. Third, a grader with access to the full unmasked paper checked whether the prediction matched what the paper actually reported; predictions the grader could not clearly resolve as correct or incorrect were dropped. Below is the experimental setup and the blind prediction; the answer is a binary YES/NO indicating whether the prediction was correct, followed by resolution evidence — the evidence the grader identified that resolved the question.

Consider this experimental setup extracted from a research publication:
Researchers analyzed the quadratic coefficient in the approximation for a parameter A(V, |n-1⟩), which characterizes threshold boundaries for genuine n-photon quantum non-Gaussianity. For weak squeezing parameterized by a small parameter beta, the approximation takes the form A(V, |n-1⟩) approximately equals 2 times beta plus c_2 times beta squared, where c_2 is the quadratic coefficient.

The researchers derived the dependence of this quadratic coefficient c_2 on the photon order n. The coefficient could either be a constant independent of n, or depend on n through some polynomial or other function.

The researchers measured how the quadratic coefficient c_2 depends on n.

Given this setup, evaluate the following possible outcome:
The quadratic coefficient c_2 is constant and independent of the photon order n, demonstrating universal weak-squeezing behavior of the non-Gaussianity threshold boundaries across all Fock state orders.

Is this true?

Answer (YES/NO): NO